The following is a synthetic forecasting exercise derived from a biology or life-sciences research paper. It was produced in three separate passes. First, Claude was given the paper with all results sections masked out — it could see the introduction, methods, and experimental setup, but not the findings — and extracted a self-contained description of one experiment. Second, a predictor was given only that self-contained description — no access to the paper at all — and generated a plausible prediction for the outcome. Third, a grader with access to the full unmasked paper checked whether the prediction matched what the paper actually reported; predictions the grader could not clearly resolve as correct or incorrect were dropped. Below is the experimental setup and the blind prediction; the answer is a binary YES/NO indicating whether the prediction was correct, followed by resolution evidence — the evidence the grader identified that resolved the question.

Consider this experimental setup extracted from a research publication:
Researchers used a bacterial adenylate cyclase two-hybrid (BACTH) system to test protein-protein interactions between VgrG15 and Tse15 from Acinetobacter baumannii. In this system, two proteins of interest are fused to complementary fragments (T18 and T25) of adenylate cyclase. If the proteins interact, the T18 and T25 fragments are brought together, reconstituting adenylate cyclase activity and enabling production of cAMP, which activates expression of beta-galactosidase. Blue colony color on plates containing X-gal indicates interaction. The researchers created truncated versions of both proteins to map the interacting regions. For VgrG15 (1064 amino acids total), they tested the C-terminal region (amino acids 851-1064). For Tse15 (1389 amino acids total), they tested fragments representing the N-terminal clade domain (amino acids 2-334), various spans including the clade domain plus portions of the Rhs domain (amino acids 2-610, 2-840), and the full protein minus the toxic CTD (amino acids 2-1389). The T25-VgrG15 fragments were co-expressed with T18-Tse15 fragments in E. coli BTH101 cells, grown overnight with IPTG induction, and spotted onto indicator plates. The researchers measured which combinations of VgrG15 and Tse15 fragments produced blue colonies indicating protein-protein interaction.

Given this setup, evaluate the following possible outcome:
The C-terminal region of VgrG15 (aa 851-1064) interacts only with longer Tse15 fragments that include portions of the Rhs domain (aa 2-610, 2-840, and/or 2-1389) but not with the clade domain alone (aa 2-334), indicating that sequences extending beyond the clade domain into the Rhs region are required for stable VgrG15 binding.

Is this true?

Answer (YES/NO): YES